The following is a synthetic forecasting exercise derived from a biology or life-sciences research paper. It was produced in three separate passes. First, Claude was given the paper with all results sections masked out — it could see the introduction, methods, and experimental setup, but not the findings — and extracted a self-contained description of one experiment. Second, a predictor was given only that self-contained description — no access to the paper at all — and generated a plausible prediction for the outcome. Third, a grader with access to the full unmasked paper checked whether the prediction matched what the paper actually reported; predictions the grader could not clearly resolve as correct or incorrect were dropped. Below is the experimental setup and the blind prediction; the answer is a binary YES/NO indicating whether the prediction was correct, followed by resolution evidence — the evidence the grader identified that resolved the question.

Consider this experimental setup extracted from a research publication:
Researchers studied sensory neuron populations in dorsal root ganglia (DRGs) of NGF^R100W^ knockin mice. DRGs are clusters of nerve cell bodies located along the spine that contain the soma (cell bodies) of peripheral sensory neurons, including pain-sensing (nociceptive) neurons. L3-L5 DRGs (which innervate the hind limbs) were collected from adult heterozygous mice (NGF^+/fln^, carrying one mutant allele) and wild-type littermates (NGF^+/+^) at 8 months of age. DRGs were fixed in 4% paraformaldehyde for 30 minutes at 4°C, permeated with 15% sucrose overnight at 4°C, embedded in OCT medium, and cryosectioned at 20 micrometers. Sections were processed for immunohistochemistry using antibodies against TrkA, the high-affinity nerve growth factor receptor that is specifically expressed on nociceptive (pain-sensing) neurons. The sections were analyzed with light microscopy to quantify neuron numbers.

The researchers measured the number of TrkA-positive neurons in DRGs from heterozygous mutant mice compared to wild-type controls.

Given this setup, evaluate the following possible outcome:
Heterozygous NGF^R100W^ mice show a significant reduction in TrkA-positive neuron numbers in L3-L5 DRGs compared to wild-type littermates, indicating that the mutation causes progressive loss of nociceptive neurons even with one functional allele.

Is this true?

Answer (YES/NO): NO